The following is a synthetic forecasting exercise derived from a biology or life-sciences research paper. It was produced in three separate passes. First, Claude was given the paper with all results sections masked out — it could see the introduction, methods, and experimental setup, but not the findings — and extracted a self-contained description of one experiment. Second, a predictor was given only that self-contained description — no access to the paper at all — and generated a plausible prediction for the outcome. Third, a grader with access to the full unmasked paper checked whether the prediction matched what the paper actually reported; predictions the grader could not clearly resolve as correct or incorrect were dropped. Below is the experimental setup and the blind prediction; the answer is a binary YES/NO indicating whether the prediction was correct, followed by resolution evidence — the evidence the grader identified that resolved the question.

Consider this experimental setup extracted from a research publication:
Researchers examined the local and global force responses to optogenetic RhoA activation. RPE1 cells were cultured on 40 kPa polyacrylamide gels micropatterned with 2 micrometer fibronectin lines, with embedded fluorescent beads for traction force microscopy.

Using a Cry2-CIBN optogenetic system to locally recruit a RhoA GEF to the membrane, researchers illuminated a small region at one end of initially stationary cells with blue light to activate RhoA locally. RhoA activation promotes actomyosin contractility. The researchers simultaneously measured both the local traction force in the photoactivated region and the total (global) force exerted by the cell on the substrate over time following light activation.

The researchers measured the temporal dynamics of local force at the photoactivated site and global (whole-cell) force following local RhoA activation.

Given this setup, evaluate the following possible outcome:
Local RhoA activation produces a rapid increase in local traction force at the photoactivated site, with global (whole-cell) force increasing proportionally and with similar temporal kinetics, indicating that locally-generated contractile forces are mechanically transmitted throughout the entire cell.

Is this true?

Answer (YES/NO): NO